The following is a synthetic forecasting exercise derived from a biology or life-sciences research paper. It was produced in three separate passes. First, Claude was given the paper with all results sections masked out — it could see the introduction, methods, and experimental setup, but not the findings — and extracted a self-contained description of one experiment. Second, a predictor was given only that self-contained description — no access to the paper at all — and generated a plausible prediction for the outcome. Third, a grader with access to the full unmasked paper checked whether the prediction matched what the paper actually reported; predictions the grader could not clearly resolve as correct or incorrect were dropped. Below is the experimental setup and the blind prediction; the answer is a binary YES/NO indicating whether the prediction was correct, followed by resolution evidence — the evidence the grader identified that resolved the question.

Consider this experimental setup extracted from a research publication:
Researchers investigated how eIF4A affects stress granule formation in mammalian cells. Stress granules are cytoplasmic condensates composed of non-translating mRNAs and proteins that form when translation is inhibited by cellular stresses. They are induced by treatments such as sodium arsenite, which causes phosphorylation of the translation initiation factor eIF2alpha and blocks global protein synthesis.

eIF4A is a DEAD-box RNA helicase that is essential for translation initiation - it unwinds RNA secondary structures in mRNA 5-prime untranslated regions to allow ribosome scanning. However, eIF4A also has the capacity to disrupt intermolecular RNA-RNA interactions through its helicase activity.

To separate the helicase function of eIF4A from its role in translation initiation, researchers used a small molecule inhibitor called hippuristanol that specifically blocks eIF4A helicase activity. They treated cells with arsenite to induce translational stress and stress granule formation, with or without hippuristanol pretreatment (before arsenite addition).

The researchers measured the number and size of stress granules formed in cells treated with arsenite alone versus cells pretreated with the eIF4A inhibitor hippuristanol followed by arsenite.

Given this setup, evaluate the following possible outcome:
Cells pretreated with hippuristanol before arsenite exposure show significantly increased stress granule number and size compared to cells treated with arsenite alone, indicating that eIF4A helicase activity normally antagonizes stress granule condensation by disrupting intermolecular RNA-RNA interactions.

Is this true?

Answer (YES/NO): NO